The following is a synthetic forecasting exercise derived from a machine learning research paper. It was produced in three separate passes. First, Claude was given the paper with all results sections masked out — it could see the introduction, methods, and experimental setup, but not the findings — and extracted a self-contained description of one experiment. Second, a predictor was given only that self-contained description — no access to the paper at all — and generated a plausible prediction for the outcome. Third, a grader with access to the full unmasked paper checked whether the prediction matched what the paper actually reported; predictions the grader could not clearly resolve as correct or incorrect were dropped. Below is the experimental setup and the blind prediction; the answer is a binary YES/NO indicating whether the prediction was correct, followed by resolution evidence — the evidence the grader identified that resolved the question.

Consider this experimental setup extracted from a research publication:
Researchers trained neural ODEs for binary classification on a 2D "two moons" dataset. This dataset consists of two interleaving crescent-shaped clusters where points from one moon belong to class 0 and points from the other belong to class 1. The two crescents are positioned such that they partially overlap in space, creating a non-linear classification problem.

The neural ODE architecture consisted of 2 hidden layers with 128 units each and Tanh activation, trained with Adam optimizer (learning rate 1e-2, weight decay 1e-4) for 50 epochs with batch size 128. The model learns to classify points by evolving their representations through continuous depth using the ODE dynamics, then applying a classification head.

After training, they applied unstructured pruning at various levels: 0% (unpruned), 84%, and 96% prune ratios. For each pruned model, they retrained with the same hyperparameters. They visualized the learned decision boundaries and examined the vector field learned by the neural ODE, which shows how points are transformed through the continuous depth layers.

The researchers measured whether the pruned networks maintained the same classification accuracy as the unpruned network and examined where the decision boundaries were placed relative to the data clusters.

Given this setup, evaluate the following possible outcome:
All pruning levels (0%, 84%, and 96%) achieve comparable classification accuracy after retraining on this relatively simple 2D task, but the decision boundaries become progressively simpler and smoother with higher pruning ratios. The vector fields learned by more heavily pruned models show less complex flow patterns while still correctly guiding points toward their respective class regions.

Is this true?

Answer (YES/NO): NO